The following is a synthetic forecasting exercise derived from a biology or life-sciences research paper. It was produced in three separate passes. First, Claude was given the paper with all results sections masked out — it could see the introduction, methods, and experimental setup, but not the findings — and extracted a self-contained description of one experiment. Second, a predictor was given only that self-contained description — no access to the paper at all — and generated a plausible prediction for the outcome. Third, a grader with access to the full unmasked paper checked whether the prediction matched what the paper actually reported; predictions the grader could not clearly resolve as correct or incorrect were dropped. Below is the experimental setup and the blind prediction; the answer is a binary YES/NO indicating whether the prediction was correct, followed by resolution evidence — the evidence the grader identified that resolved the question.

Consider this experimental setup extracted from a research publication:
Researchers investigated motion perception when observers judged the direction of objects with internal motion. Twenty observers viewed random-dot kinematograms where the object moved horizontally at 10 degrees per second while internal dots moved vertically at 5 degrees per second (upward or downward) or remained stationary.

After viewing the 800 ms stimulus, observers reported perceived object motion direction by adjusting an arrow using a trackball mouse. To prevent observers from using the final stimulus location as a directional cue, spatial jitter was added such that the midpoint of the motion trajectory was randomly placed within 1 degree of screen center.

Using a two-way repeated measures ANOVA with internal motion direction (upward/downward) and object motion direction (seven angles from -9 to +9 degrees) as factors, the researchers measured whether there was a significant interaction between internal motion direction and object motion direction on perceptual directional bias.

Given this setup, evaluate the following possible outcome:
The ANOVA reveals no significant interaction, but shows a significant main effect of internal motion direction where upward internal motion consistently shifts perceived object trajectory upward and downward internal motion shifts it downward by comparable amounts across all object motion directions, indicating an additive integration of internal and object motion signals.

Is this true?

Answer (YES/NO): NO